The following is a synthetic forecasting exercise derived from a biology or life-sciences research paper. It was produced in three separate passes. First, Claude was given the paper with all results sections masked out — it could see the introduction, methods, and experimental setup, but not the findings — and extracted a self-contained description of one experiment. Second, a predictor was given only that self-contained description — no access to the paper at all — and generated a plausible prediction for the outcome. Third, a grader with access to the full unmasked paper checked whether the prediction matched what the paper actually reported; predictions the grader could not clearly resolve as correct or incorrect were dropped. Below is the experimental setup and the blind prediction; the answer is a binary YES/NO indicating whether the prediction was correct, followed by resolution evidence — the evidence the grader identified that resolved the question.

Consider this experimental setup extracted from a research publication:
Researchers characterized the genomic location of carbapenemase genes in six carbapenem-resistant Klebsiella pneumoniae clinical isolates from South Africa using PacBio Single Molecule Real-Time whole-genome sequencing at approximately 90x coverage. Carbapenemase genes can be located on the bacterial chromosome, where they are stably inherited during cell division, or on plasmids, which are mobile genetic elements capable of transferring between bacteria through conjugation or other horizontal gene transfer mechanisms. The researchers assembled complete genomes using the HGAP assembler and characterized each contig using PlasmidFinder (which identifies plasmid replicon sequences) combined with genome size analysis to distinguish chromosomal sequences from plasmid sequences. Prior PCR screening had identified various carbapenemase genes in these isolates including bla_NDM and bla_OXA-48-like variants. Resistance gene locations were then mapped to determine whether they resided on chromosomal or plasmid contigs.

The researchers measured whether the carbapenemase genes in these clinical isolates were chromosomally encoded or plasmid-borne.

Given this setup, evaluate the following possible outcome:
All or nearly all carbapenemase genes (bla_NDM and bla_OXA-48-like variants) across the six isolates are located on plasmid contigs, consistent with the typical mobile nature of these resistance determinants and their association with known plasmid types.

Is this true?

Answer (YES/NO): YES